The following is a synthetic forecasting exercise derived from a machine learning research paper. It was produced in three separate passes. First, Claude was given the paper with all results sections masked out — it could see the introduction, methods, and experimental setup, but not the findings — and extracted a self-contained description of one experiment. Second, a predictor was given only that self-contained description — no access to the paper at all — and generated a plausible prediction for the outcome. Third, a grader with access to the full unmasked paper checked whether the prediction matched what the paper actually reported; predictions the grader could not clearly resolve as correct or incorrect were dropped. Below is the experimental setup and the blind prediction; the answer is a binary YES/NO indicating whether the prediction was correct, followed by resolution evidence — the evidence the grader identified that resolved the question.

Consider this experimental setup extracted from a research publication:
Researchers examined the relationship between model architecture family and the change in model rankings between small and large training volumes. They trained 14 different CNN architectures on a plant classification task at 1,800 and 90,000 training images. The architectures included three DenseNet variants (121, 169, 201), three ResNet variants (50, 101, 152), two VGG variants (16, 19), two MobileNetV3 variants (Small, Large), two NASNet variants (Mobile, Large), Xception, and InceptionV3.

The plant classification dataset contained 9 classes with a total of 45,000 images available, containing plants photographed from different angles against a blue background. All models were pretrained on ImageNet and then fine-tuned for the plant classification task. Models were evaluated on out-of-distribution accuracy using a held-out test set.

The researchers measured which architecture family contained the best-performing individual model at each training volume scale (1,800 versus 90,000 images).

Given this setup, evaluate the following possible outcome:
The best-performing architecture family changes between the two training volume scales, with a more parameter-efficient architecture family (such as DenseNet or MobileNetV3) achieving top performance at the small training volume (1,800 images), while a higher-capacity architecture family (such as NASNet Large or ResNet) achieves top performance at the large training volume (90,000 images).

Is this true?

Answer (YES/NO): YES